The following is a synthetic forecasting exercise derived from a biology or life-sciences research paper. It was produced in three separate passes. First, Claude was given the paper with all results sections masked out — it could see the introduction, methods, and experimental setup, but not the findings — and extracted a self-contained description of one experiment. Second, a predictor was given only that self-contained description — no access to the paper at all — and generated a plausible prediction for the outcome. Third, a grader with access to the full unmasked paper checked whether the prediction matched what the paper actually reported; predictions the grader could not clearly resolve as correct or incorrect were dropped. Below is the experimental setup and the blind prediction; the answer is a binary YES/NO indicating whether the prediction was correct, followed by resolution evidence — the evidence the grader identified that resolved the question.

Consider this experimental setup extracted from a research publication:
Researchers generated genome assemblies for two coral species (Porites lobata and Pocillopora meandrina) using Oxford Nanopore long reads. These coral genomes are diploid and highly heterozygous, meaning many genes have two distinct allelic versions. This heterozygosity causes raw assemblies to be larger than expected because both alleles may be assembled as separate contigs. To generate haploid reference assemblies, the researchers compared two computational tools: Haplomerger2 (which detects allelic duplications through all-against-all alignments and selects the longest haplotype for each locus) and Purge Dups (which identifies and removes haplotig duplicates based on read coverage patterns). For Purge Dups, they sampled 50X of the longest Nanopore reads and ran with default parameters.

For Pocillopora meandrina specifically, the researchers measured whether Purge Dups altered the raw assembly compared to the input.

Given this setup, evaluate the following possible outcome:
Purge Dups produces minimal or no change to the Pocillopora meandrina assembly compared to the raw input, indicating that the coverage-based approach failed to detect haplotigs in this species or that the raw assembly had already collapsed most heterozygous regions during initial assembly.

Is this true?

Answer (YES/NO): YES